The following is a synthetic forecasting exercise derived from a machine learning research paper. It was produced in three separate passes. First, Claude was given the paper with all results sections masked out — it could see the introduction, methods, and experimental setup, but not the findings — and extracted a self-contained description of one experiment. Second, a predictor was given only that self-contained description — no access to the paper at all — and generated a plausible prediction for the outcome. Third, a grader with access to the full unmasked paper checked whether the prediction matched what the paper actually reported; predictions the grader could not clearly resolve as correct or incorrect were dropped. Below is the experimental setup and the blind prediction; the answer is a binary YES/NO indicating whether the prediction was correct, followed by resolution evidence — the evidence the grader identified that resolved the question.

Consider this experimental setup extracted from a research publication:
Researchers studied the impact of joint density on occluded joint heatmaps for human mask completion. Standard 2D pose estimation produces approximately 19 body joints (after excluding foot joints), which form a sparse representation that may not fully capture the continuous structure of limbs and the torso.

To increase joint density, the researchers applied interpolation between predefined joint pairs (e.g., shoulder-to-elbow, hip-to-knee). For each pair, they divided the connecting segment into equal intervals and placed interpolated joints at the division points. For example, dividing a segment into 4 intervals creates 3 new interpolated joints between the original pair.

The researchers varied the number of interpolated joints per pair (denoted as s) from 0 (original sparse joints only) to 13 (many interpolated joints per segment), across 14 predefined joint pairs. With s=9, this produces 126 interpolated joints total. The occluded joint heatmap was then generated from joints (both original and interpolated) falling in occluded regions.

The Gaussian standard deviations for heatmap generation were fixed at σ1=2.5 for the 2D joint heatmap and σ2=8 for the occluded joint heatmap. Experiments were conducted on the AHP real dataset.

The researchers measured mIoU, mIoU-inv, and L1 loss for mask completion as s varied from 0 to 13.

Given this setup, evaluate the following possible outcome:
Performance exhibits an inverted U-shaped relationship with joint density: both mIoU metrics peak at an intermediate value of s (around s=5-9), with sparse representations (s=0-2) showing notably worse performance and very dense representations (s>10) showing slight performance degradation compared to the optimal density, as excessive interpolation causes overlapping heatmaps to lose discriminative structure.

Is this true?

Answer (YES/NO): YES